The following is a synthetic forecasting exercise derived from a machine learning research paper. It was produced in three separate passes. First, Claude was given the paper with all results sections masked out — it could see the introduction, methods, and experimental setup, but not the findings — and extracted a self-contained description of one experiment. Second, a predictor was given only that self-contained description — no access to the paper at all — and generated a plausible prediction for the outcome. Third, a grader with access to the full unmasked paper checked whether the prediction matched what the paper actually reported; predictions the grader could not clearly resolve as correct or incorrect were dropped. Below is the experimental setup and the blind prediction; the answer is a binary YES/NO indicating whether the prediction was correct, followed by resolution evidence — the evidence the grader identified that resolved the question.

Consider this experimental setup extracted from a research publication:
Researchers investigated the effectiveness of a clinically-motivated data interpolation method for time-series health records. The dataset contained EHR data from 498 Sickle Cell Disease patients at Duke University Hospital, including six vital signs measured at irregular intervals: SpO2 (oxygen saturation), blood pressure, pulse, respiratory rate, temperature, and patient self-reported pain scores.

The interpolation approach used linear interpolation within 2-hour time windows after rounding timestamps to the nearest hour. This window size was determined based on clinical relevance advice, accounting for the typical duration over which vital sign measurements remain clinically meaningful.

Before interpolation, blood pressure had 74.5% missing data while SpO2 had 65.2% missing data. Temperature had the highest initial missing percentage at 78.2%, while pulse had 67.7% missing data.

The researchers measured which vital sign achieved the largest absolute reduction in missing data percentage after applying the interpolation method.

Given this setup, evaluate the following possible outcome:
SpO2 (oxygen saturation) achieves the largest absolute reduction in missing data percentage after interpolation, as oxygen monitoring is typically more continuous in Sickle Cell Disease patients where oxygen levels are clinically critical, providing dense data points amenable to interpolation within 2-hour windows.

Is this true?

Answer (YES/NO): NO